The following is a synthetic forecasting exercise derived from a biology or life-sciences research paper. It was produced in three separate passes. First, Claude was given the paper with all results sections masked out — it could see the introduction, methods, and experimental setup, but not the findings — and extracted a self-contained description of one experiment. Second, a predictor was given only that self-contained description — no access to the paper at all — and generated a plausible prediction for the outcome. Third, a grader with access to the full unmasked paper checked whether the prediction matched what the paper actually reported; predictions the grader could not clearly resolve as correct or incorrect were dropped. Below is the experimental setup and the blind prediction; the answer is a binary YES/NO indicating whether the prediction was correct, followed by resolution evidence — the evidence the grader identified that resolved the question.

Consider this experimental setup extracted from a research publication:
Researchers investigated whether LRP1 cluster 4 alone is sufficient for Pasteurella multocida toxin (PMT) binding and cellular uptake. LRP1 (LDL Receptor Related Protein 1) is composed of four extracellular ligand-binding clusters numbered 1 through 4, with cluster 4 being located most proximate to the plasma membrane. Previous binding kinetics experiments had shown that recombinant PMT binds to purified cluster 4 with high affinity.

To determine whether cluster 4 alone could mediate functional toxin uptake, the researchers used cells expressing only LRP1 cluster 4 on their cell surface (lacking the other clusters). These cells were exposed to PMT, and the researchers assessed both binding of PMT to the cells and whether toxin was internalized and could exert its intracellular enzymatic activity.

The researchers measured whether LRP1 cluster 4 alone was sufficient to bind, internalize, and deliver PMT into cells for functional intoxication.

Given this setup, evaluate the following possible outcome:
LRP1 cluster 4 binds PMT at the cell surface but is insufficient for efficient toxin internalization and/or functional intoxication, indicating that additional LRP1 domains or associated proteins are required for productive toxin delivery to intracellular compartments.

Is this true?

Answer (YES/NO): NO